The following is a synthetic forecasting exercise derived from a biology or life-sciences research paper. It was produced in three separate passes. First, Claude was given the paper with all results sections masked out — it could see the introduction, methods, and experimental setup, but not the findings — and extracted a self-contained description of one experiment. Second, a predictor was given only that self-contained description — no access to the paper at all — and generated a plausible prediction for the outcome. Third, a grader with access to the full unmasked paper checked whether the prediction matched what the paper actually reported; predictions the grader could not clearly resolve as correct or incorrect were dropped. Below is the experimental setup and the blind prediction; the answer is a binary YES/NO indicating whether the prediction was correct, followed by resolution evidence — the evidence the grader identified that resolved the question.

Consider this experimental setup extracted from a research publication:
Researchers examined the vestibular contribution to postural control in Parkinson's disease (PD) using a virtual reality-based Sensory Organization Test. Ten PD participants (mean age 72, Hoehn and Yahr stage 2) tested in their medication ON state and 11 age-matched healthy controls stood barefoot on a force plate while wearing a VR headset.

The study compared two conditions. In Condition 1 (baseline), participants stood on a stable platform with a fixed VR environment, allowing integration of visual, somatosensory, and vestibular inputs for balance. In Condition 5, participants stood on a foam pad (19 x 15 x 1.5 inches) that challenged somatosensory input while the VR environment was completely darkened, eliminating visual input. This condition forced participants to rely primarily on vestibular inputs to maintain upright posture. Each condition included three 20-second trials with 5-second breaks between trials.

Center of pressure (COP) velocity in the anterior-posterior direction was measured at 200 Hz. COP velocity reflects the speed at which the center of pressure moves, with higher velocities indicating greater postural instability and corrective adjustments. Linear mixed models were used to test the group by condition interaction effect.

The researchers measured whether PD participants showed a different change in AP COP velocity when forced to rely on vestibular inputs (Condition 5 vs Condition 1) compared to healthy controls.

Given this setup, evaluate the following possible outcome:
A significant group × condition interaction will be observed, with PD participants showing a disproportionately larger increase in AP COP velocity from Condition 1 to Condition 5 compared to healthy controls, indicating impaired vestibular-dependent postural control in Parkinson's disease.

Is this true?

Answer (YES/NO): NO